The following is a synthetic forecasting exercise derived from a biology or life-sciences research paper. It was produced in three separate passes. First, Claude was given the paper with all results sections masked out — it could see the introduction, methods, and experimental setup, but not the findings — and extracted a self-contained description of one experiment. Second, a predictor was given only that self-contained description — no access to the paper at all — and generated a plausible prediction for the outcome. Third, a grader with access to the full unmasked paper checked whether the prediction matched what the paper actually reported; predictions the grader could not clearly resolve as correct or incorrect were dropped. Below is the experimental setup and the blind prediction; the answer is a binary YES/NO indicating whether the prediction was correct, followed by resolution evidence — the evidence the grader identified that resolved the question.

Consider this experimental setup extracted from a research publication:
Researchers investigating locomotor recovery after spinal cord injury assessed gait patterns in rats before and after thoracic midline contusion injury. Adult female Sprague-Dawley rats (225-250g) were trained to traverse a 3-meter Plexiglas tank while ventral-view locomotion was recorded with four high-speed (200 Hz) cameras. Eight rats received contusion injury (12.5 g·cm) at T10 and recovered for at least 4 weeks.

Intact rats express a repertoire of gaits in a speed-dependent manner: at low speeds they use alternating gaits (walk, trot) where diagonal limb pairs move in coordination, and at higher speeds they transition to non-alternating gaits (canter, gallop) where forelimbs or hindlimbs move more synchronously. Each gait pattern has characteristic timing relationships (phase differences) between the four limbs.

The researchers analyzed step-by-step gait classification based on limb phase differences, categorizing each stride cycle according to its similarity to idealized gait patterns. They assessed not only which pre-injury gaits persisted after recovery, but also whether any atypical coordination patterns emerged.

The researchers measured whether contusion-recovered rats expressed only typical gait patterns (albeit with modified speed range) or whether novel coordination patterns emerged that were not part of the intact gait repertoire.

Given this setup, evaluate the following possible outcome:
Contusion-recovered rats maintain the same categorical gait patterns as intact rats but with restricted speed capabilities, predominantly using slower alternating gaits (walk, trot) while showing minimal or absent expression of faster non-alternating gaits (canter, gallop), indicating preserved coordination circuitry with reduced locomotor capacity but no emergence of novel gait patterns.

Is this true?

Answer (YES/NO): NO